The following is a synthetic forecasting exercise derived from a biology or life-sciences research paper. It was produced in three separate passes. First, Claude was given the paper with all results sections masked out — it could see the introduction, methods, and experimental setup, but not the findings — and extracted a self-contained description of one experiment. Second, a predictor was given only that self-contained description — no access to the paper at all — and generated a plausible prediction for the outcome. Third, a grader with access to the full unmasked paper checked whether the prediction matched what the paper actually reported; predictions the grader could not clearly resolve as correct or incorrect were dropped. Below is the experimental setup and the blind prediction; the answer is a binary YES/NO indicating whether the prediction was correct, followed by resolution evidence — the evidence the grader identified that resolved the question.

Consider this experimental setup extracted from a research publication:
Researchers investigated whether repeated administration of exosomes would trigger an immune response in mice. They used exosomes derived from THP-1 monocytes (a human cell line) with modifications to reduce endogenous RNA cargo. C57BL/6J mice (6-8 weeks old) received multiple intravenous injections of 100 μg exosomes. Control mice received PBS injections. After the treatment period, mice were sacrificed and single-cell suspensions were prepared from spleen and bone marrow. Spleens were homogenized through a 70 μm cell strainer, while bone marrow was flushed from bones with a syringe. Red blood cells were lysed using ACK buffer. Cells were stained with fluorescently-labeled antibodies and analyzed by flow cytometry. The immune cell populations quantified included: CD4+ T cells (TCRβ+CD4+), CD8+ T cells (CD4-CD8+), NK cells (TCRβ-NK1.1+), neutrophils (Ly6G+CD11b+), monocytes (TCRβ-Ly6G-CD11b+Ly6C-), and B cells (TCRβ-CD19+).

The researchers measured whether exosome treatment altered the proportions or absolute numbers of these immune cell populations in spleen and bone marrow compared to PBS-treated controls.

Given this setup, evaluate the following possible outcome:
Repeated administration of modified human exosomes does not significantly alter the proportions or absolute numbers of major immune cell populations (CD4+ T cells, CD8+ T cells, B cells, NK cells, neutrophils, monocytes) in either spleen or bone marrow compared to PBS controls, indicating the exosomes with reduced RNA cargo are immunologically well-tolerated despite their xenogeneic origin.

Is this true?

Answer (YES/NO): YES